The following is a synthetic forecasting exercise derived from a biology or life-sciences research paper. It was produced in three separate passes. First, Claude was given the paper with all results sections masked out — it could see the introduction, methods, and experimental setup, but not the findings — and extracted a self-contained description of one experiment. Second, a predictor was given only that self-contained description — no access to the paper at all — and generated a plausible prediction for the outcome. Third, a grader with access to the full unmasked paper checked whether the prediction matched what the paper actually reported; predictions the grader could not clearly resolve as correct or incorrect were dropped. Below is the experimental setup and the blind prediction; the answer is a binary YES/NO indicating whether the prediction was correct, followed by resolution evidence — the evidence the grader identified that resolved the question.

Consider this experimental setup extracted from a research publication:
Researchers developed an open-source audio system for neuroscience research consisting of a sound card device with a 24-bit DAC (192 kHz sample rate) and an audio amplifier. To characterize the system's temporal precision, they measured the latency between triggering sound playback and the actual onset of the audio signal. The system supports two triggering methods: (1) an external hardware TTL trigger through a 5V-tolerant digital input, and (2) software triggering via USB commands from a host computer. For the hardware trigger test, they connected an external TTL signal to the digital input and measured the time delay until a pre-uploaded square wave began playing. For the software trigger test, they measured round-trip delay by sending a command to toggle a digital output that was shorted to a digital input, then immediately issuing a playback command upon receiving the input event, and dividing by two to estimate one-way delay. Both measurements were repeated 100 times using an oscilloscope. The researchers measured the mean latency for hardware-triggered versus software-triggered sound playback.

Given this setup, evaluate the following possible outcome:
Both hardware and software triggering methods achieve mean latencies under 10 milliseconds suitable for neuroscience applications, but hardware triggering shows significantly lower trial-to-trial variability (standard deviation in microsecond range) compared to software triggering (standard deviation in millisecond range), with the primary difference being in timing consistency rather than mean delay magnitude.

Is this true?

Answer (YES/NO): NO